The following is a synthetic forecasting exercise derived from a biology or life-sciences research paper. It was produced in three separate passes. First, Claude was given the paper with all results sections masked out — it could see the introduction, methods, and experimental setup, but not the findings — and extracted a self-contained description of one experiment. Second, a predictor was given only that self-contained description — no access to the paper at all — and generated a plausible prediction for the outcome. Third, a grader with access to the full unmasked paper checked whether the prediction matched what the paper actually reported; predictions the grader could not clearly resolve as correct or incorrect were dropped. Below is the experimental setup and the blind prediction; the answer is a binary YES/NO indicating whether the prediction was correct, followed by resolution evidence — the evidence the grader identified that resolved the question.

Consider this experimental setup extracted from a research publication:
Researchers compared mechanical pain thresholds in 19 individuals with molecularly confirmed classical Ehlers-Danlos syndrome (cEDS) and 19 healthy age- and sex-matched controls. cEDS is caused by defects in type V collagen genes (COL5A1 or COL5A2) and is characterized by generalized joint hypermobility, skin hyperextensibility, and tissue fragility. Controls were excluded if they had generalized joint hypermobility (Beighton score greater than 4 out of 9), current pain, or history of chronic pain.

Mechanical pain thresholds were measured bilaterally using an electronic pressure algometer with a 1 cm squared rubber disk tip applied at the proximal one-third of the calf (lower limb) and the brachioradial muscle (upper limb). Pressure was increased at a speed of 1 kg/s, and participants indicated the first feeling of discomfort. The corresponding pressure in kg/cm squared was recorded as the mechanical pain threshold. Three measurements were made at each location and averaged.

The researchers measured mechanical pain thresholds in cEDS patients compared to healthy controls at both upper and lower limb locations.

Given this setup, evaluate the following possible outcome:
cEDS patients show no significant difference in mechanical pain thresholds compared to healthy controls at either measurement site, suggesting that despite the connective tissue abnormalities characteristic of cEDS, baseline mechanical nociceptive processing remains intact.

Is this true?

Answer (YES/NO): NO